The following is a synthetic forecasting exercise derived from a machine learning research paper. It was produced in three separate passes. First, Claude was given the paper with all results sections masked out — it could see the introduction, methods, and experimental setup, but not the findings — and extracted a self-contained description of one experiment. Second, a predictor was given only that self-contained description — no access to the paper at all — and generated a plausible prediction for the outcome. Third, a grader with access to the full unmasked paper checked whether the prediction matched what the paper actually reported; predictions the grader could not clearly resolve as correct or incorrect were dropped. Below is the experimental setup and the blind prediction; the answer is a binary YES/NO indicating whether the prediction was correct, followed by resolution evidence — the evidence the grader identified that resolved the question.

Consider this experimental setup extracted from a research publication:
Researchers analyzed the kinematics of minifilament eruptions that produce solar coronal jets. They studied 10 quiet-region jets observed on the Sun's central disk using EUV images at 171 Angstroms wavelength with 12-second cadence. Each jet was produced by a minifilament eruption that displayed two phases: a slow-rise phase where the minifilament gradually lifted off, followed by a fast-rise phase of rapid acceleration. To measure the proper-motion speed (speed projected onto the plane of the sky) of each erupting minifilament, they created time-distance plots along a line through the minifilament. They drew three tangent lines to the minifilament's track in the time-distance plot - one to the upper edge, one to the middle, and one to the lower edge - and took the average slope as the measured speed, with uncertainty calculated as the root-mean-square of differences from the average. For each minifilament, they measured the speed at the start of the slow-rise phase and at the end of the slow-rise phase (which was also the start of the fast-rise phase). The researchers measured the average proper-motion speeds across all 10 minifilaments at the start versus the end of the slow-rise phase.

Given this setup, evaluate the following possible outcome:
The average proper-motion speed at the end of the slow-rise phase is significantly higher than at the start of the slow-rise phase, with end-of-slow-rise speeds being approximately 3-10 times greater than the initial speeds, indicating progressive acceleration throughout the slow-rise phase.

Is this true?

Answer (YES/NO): NO